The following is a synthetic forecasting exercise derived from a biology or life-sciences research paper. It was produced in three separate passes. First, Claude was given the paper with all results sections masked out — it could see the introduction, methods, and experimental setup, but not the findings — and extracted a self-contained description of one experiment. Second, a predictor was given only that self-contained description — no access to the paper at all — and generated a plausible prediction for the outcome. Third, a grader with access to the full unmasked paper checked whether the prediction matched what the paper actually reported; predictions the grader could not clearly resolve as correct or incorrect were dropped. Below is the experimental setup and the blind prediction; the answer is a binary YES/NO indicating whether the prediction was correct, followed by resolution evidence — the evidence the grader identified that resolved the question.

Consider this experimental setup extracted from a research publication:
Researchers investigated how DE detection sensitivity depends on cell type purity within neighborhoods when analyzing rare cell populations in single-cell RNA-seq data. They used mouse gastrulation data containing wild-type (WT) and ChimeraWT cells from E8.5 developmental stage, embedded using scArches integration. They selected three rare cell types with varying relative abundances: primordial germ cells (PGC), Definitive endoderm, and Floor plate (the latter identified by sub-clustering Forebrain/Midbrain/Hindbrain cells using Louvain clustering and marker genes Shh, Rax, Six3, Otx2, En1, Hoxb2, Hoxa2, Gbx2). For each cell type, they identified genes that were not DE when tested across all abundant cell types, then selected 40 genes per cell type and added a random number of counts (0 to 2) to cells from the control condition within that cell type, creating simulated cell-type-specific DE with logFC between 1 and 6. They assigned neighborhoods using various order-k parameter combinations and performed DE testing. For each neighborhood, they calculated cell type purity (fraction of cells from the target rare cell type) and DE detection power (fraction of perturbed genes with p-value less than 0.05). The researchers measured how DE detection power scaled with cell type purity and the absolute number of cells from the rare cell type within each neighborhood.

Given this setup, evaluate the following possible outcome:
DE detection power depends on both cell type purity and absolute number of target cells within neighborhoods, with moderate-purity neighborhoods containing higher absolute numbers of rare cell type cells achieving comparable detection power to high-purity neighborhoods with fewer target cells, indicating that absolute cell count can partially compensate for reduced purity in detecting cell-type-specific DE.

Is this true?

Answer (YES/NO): NO